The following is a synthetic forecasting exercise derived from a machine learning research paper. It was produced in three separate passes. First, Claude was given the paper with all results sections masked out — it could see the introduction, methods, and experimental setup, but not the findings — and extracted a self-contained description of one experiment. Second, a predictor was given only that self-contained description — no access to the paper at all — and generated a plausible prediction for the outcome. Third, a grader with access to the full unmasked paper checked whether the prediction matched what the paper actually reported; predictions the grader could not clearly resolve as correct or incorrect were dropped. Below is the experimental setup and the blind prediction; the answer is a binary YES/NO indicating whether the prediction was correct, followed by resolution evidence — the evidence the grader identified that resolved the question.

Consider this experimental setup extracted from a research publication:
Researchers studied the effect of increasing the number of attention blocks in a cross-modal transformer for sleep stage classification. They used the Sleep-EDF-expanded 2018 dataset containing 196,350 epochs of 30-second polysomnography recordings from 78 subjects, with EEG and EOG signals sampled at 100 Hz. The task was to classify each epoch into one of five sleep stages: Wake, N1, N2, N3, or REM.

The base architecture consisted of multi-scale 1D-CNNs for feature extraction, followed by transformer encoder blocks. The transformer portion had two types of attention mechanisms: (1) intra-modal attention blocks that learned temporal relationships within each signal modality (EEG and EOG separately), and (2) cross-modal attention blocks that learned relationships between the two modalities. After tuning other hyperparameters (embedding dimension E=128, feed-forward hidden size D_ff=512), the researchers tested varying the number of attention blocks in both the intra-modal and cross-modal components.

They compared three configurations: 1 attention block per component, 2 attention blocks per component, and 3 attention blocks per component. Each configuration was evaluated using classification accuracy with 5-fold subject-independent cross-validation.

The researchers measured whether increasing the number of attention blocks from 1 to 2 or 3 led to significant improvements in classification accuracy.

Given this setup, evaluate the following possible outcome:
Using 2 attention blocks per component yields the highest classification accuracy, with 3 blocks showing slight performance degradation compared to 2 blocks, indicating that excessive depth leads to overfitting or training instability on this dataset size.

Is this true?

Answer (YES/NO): NO